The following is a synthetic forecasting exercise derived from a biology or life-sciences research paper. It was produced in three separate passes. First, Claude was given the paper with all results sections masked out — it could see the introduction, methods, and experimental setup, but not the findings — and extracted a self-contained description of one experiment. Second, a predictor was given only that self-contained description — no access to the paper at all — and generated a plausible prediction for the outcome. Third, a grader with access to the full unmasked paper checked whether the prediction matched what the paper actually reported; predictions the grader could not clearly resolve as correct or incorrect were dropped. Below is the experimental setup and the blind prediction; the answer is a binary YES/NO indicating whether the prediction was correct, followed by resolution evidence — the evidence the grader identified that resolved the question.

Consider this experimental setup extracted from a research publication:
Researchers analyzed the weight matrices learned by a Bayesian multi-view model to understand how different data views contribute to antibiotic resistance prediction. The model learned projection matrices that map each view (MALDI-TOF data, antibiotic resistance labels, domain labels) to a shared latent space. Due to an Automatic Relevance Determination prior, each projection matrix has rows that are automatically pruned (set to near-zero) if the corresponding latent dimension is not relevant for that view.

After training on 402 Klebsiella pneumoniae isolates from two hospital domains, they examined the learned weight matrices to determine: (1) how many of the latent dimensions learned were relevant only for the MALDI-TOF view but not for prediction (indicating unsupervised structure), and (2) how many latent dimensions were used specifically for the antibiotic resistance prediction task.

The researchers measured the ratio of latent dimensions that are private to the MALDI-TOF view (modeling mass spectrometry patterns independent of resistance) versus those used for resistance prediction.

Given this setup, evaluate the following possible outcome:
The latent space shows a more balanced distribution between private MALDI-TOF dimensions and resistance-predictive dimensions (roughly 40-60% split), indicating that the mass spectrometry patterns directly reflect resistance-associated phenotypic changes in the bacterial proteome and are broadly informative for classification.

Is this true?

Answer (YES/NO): NO